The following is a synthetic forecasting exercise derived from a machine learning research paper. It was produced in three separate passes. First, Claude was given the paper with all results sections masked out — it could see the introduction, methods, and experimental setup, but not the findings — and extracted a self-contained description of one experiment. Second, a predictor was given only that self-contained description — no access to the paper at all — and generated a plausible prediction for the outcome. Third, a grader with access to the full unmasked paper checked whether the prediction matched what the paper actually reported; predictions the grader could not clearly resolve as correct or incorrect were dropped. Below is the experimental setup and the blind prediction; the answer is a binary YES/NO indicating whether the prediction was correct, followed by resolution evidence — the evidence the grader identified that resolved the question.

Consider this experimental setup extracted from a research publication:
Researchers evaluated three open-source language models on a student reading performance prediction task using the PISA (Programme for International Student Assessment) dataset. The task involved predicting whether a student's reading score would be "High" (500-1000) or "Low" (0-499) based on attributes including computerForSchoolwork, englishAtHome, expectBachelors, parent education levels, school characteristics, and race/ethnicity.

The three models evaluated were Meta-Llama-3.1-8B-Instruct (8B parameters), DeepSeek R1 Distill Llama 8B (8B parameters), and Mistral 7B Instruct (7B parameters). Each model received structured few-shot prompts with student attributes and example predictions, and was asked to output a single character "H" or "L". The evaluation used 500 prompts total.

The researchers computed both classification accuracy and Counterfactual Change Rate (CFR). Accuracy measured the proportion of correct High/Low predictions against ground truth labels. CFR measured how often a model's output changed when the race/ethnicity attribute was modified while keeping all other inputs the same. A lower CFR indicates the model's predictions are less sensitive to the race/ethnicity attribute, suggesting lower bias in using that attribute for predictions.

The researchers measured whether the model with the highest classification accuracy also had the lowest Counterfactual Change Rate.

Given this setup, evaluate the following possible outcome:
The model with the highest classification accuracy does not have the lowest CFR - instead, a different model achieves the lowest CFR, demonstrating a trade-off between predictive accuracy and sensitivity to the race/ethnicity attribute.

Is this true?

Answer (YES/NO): YES